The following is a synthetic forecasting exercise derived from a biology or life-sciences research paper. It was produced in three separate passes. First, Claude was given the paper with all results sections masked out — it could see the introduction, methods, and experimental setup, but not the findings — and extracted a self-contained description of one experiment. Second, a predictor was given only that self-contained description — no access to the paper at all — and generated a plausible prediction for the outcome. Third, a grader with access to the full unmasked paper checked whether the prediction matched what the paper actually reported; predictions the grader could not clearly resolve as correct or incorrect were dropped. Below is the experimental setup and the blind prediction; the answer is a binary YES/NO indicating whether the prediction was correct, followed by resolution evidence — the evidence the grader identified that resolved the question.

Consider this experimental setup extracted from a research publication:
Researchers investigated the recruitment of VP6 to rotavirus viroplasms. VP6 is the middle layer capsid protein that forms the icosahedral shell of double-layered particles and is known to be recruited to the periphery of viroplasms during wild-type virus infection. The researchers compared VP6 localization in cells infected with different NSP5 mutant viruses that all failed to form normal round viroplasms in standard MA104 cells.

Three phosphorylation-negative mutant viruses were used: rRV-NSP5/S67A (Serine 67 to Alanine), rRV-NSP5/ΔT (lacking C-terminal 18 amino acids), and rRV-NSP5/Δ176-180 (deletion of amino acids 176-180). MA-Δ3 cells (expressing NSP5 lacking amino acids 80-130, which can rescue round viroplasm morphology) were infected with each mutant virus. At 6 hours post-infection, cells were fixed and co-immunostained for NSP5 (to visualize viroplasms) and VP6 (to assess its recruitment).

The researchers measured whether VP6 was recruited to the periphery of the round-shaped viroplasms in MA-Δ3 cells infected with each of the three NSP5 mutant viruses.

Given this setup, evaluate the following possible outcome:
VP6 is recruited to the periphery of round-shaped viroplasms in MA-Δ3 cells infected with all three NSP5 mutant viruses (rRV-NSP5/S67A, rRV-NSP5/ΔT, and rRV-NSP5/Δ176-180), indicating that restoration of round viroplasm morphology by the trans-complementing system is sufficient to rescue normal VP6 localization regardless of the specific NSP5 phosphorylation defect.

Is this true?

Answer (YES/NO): NO